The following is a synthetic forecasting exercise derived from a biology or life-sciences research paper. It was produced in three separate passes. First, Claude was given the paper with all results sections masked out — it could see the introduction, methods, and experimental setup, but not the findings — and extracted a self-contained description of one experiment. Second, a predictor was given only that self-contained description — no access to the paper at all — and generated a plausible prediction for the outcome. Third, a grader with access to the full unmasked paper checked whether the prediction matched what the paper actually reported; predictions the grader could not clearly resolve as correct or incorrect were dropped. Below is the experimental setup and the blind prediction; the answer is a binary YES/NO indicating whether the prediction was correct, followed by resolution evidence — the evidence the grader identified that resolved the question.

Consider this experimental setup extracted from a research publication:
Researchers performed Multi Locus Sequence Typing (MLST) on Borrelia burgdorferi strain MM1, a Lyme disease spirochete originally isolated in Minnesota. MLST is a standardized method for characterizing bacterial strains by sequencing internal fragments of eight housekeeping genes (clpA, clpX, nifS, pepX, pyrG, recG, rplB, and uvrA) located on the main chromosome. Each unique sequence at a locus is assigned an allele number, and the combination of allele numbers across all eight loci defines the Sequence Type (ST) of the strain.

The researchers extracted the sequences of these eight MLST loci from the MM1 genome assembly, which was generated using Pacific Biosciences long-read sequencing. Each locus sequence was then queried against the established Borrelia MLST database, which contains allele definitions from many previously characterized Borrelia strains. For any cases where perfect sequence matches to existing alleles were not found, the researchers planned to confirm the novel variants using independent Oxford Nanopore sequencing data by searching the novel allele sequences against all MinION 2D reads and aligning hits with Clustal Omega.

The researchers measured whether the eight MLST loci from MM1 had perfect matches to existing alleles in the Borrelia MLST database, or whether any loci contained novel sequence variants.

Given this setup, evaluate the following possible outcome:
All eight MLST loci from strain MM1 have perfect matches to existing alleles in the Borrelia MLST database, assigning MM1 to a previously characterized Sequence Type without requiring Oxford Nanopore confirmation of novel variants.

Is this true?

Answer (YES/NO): NO